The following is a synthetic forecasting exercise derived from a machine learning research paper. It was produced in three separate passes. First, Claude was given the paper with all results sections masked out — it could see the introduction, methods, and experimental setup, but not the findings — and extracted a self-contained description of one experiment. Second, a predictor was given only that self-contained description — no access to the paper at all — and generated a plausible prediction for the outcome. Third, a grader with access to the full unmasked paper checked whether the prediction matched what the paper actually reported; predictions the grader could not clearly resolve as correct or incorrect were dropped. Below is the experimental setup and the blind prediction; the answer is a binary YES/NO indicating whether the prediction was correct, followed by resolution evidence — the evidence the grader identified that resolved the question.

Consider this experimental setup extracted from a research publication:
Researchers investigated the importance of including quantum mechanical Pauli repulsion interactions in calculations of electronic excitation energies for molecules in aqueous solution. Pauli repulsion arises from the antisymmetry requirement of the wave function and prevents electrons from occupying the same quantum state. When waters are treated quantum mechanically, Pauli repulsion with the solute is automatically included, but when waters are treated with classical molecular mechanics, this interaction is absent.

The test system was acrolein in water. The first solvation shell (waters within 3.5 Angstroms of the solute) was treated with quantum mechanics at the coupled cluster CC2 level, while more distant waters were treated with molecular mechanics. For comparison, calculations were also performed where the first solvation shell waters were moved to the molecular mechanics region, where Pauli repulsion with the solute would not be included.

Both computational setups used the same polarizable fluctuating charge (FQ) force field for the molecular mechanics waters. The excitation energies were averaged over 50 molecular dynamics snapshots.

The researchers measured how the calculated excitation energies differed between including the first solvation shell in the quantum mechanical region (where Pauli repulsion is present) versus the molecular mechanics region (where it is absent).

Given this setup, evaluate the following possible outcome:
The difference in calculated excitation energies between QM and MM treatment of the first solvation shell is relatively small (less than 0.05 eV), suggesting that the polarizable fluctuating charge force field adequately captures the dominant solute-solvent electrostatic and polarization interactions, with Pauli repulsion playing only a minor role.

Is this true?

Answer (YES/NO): NO